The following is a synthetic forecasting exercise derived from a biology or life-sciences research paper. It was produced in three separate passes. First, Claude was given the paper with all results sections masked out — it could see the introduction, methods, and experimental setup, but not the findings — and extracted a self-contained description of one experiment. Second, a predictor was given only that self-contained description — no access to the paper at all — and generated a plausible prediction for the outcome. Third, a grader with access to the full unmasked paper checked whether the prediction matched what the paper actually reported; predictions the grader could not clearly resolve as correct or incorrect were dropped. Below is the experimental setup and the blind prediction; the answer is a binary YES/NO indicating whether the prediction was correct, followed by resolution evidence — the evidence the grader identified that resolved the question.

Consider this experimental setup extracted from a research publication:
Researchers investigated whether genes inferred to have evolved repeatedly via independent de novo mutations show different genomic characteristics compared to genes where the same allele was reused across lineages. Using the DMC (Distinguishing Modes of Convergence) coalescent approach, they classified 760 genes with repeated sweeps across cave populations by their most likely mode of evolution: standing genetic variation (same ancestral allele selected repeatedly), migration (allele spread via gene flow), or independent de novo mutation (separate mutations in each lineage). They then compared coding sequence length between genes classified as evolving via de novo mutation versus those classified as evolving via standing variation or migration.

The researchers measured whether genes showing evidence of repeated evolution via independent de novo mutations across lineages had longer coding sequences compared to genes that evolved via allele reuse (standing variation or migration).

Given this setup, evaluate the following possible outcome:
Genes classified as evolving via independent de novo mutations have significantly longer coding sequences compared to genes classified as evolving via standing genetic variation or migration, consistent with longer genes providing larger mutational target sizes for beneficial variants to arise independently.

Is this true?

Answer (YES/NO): YES